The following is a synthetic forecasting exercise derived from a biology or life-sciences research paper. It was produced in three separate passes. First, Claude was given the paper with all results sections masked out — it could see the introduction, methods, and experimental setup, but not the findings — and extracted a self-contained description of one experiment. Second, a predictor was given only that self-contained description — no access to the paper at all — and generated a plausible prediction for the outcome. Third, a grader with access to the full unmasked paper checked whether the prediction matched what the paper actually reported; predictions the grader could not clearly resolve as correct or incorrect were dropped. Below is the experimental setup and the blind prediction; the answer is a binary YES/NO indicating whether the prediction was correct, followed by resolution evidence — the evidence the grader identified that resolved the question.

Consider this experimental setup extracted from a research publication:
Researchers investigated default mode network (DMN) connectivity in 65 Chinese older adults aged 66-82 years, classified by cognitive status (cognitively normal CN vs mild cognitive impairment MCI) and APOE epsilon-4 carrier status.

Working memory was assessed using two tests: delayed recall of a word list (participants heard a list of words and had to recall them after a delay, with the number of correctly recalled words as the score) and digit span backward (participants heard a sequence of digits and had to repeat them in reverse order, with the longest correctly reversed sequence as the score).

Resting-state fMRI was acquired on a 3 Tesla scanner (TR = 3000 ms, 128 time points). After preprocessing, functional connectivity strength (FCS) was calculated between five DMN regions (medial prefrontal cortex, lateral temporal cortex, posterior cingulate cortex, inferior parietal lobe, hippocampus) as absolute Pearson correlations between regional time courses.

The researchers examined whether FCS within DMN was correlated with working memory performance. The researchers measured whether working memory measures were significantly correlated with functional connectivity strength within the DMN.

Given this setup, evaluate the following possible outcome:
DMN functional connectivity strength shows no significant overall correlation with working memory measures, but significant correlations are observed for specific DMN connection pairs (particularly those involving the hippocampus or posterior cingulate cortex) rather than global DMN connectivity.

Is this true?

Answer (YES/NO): NO